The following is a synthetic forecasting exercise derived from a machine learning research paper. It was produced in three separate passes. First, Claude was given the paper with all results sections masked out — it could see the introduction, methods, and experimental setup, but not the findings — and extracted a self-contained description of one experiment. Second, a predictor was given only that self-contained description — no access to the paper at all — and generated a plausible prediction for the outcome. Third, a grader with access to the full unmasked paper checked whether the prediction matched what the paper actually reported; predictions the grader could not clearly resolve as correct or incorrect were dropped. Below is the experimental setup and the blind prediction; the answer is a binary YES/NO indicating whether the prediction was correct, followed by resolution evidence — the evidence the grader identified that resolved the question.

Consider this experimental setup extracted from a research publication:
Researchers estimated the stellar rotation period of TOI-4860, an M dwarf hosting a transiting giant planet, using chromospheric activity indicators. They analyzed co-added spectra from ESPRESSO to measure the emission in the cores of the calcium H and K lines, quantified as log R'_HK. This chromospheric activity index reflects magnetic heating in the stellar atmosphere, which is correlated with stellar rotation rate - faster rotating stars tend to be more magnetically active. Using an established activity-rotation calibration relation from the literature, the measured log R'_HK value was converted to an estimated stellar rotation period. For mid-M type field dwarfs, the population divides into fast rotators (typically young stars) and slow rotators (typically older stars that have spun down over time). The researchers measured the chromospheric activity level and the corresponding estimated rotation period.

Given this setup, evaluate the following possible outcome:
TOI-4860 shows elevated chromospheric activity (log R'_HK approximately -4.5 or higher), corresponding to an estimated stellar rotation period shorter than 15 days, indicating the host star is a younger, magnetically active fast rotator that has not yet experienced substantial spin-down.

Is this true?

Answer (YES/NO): NO